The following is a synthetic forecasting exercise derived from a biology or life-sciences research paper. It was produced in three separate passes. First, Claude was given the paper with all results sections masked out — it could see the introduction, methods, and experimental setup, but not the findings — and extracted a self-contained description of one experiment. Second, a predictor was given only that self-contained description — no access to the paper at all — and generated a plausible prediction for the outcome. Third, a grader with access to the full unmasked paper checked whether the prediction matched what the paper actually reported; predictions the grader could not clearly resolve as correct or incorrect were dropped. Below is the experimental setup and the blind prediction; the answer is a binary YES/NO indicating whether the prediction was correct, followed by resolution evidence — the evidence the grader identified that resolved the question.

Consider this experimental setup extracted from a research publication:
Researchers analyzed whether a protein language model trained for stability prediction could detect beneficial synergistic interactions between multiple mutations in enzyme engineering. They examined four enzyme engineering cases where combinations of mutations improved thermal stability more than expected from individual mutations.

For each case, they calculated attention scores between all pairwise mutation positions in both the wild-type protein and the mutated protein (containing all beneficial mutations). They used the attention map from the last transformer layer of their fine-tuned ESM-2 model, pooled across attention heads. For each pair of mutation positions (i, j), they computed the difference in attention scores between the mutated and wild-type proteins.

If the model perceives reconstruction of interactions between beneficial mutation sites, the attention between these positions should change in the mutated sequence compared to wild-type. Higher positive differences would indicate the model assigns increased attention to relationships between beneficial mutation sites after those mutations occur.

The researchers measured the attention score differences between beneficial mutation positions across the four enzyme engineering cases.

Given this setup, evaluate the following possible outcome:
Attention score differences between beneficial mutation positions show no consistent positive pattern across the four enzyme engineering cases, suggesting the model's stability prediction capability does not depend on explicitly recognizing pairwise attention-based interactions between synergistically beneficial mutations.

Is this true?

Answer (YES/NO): NO